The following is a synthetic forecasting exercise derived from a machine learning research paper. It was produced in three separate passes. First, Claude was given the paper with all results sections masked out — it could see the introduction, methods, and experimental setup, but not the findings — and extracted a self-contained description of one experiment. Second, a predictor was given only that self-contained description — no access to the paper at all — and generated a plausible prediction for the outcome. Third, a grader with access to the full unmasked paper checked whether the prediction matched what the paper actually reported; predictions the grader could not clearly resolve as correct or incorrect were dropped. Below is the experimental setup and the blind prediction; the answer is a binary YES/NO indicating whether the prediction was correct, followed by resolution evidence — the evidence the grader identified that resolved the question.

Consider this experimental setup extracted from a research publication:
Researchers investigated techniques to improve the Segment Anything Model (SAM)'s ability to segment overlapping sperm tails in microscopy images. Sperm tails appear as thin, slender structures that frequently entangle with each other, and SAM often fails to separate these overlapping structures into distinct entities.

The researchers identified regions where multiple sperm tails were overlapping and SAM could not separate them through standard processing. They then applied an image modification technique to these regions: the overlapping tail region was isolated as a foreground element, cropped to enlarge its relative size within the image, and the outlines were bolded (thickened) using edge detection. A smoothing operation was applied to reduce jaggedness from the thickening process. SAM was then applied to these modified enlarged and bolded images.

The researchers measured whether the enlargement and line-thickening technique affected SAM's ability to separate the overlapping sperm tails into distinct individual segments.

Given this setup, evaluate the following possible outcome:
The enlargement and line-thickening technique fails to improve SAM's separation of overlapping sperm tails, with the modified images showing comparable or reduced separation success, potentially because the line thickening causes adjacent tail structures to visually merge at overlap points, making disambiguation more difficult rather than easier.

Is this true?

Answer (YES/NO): NO